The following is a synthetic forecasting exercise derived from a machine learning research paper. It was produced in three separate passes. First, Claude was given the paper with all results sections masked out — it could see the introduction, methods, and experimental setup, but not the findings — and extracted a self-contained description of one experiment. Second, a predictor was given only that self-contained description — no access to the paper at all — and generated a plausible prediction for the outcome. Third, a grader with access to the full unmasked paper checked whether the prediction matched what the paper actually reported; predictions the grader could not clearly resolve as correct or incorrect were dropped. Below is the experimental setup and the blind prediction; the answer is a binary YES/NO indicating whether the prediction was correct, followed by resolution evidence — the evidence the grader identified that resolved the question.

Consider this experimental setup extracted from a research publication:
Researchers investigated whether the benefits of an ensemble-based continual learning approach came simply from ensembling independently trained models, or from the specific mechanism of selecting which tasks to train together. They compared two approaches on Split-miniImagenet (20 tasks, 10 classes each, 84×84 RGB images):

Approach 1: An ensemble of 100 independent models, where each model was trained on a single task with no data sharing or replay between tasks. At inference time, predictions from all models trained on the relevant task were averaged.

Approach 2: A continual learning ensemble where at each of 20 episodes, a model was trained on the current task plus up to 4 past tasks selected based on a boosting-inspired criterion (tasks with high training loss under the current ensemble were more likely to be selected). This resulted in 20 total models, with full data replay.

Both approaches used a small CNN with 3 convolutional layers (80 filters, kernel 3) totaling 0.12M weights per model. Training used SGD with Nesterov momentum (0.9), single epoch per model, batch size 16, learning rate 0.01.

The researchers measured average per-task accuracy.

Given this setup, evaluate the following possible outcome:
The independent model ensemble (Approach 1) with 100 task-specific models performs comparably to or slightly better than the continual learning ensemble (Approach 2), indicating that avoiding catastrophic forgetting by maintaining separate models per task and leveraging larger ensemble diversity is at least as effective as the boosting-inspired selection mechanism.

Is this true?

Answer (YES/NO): NO